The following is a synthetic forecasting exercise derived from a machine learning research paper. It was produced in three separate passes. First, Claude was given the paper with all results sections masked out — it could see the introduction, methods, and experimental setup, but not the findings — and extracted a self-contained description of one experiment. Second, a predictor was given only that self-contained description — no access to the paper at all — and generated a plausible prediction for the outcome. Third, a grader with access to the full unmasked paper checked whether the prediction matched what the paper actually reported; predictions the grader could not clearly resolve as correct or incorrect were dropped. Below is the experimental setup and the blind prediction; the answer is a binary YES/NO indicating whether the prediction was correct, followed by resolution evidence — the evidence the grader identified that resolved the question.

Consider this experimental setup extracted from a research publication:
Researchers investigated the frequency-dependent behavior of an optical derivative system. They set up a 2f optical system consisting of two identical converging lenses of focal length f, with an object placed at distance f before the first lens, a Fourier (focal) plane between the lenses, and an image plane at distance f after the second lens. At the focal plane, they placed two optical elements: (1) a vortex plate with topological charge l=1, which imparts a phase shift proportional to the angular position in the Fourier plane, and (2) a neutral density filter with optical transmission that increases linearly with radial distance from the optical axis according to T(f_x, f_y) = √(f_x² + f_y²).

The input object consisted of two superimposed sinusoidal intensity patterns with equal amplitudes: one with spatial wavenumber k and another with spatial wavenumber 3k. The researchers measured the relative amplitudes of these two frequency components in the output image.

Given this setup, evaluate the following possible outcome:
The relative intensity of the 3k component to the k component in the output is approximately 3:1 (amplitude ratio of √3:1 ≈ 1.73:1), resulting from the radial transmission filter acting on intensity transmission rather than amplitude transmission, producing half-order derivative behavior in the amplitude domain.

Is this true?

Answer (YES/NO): NO